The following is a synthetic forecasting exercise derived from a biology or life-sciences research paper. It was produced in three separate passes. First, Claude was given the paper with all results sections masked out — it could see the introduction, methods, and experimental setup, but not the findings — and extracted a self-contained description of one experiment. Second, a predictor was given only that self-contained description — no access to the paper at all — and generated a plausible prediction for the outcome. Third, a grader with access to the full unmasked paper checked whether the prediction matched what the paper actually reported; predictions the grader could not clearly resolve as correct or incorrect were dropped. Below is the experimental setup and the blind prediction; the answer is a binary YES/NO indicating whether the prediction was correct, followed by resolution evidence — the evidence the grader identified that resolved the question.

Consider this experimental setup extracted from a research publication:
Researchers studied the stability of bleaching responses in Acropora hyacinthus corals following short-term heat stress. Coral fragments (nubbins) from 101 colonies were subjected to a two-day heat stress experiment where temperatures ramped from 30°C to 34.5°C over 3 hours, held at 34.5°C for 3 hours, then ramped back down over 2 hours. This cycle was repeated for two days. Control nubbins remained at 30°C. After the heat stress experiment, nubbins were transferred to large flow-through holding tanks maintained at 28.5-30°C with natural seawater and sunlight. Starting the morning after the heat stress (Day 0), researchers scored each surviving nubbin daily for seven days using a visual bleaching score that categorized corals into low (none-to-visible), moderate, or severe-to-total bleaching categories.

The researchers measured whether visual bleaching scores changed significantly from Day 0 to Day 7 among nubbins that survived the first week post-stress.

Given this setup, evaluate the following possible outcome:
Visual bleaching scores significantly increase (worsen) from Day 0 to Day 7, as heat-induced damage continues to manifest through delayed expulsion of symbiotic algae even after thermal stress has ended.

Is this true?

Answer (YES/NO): NO